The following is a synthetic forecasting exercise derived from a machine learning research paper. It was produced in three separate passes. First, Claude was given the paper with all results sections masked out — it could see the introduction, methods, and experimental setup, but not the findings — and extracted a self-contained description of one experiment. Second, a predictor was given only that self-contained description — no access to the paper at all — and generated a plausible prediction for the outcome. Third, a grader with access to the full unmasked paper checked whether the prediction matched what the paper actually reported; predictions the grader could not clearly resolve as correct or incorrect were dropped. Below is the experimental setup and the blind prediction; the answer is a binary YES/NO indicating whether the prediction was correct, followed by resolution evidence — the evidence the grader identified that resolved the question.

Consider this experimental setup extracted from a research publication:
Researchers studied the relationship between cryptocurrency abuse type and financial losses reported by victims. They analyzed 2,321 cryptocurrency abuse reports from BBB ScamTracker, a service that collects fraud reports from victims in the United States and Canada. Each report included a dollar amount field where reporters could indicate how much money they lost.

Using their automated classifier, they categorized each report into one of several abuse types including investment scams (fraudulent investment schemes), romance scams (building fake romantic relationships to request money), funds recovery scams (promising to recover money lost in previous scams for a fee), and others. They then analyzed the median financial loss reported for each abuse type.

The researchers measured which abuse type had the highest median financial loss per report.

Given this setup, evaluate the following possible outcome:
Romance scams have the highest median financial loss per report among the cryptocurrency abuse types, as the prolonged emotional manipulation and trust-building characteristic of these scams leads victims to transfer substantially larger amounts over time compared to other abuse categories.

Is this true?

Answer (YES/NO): NO